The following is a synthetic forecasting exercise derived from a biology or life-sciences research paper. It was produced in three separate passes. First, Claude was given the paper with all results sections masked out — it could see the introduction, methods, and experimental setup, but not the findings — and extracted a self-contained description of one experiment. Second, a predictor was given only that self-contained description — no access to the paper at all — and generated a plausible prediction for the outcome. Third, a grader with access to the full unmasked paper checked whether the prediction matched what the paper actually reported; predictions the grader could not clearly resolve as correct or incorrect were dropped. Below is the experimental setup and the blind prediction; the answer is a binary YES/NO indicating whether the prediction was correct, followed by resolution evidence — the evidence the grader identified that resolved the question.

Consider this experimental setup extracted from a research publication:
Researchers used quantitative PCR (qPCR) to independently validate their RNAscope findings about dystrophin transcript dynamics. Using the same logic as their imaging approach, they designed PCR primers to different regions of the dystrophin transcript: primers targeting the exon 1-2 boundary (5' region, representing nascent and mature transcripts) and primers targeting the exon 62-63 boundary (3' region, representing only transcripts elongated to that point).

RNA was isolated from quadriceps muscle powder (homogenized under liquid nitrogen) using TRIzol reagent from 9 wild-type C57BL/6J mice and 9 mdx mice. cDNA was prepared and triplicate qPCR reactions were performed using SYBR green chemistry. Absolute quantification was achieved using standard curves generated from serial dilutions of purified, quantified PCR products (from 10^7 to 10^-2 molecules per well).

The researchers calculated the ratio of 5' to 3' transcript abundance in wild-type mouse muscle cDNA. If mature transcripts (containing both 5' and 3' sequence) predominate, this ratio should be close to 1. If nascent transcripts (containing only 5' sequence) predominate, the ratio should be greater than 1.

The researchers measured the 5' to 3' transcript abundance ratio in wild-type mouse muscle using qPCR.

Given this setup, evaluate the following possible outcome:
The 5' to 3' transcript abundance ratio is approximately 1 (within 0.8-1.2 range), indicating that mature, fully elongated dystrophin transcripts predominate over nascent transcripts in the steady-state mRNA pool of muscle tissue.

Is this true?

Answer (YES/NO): NO